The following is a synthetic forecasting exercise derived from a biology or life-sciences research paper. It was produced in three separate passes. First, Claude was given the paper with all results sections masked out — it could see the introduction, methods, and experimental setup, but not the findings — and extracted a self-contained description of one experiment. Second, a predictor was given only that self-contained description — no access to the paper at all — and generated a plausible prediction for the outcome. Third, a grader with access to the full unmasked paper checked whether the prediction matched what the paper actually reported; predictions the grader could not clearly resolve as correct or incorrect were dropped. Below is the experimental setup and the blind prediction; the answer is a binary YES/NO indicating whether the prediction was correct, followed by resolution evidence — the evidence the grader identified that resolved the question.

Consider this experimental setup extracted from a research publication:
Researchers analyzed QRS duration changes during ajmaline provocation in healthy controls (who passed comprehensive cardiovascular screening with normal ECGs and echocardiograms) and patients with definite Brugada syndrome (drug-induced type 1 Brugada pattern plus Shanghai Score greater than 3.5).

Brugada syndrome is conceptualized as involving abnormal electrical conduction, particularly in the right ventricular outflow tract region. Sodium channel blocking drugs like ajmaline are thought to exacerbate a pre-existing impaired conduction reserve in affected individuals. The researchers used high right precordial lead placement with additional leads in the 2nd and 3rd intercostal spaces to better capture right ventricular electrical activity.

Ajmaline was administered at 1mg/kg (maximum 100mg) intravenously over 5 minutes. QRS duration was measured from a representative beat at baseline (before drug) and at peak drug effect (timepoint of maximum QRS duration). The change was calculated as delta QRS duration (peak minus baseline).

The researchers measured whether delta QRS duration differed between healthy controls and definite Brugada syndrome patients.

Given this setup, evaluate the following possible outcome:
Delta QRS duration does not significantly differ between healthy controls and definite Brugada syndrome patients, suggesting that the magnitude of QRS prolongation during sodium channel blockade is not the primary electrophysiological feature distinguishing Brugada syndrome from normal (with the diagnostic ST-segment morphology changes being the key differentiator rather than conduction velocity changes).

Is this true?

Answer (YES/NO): NO